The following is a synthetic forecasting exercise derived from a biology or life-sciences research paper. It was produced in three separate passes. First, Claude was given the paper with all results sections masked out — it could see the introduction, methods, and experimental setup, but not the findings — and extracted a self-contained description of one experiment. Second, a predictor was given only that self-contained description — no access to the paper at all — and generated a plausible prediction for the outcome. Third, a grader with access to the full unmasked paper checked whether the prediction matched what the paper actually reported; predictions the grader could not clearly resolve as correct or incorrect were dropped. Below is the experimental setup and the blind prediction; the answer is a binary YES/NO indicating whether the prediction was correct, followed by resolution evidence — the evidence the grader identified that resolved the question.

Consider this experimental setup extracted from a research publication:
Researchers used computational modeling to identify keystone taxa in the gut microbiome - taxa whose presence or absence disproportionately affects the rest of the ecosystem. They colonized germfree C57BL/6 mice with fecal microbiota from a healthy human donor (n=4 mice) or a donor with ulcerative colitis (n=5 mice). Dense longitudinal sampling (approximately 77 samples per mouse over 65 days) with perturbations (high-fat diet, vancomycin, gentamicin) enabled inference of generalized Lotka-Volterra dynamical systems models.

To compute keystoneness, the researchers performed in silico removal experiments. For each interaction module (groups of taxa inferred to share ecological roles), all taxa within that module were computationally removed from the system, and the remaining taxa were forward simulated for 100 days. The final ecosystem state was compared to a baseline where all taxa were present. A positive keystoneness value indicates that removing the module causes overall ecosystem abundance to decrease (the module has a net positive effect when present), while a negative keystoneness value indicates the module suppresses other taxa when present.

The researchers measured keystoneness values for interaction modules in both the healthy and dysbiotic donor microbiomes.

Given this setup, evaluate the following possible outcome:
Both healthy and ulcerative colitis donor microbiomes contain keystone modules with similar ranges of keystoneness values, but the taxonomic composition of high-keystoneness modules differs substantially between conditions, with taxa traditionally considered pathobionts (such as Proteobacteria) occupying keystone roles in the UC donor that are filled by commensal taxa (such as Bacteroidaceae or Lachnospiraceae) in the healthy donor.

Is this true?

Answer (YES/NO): NO